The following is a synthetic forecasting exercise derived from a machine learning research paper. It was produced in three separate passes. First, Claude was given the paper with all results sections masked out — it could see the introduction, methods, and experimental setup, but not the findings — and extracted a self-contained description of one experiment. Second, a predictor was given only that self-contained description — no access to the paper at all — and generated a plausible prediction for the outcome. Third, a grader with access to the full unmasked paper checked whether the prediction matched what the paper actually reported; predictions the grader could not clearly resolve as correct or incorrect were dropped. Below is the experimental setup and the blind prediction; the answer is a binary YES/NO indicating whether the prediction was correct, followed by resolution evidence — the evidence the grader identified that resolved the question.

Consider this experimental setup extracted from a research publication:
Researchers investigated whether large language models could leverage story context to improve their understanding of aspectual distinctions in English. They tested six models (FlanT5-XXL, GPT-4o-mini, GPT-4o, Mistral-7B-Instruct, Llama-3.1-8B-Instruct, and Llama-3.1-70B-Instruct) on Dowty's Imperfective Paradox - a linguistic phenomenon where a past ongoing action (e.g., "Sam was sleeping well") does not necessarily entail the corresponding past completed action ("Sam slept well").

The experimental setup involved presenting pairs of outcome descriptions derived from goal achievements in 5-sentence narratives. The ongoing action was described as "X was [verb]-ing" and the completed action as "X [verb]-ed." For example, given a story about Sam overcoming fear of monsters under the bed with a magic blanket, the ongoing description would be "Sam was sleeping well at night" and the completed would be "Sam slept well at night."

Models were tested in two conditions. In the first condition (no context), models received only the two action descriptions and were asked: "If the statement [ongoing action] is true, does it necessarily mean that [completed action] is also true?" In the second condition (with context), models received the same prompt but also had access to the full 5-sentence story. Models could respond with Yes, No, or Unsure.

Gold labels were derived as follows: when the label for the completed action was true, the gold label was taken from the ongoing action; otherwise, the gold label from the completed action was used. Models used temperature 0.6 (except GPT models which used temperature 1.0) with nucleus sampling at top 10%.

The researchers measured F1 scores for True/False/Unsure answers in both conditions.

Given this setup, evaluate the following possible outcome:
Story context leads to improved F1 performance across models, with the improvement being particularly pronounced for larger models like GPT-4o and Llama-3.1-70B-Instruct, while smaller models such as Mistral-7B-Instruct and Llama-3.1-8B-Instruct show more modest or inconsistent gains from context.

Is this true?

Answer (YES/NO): NO